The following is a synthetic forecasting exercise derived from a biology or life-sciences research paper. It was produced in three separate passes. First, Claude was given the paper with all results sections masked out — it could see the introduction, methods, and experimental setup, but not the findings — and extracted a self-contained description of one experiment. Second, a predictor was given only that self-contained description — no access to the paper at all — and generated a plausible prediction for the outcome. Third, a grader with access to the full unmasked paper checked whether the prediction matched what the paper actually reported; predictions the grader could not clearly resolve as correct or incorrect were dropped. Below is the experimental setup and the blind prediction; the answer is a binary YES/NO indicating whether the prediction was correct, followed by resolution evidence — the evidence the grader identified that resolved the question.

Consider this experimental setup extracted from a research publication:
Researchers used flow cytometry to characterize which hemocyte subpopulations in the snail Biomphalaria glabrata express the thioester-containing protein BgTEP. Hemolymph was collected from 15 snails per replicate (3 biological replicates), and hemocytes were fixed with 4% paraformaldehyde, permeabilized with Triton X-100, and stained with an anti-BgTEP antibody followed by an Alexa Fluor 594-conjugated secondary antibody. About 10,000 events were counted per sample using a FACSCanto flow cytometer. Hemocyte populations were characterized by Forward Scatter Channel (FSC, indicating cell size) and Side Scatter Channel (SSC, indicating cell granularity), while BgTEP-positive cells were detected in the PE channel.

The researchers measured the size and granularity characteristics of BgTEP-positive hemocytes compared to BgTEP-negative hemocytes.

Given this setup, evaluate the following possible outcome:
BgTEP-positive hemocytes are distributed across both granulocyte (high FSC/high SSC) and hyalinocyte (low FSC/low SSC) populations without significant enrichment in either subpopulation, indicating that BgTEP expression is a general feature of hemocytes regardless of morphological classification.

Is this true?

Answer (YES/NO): NO